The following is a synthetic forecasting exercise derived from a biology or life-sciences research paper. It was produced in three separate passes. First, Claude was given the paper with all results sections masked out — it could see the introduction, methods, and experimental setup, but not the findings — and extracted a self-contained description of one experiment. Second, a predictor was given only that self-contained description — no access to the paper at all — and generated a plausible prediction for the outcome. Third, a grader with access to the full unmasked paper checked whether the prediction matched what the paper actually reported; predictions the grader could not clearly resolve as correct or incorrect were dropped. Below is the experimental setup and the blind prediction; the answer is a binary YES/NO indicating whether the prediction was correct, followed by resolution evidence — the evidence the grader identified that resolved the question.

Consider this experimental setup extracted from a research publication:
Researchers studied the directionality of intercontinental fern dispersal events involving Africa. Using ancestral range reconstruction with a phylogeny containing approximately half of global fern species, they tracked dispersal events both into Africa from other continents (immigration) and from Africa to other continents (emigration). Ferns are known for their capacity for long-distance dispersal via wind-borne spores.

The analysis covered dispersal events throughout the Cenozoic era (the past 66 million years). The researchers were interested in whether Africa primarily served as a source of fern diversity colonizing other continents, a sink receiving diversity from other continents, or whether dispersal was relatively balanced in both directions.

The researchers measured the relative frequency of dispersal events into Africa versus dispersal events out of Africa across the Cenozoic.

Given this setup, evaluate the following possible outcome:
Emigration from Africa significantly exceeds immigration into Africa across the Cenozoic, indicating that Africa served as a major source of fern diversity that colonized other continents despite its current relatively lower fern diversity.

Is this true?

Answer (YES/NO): NO